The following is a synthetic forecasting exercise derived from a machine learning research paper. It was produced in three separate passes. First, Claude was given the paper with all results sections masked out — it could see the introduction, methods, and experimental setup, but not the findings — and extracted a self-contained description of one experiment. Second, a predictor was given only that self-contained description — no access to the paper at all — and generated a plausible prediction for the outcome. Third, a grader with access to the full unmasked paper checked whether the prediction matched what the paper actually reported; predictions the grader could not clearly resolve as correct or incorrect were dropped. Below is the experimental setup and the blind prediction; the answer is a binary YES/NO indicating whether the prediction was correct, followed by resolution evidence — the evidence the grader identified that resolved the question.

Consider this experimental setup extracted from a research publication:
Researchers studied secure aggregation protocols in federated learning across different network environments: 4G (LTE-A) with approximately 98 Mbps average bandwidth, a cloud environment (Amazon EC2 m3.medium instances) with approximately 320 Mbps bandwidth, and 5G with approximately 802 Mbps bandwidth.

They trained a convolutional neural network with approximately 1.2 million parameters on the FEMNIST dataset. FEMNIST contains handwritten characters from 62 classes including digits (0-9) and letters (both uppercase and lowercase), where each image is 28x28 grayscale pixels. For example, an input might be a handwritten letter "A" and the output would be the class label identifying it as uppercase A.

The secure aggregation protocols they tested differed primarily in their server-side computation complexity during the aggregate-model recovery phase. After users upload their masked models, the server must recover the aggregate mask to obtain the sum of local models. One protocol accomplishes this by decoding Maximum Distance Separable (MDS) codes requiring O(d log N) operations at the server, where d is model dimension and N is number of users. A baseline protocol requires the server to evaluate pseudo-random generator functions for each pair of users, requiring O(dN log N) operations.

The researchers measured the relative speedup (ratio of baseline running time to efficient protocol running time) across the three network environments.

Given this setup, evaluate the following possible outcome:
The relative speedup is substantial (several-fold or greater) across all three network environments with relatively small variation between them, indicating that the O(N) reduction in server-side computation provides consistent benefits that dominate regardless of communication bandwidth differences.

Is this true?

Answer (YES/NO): NO